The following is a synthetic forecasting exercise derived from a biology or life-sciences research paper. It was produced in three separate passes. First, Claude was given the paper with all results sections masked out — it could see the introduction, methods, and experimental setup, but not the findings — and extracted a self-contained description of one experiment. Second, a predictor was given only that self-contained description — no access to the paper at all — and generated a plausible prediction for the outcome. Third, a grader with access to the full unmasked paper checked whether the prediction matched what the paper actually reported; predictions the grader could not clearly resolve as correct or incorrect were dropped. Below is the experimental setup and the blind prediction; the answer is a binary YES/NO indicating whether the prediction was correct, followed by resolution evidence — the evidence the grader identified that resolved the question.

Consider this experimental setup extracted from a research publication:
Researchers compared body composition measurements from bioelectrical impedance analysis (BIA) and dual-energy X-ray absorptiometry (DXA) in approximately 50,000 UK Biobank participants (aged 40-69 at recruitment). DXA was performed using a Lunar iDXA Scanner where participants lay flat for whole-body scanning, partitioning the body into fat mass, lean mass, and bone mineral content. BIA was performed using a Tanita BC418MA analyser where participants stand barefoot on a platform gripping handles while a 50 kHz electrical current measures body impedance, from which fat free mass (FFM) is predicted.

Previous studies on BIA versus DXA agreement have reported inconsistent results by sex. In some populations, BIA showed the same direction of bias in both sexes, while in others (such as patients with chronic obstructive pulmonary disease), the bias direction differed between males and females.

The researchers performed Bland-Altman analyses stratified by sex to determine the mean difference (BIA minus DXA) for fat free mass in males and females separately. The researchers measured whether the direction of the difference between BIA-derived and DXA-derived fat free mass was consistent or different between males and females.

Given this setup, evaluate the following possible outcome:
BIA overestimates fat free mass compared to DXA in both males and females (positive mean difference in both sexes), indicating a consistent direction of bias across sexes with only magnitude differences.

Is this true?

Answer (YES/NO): YES